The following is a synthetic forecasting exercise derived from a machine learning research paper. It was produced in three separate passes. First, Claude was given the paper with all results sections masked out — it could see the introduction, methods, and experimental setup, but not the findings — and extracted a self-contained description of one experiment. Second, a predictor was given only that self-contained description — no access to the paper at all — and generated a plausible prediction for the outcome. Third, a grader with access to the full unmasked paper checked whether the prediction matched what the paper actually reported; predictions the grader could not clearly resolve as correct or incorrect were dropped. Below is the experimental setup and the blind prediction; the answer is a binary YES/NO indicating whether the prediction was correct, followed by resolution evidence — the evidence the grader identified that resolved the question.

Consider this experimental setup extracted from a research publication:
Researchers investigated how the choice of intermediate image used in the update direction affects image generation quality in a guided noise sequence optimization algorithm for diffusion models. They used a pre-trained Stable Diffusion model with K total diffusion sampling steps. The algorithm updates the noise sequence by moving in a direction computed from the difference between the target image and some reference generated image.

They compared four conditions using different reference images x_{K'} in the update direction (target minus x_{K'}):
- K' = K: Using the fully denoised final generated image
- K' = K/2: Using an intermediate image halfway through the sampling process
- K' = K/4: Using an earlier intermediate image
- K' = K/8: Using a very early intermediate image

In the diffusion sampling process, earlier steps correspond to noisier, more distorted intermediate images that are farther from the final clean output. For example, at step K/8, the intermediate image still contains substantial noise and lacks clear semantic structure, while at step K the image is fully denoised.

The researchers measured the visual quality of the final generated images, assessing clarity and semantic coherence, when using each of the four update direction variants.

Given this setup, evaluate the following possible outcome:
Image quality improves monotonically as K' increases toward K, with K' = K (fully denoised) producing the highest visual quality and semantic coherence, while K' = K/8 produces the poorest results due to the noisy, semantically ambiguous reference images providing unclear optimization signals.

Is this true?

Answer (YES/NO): YES